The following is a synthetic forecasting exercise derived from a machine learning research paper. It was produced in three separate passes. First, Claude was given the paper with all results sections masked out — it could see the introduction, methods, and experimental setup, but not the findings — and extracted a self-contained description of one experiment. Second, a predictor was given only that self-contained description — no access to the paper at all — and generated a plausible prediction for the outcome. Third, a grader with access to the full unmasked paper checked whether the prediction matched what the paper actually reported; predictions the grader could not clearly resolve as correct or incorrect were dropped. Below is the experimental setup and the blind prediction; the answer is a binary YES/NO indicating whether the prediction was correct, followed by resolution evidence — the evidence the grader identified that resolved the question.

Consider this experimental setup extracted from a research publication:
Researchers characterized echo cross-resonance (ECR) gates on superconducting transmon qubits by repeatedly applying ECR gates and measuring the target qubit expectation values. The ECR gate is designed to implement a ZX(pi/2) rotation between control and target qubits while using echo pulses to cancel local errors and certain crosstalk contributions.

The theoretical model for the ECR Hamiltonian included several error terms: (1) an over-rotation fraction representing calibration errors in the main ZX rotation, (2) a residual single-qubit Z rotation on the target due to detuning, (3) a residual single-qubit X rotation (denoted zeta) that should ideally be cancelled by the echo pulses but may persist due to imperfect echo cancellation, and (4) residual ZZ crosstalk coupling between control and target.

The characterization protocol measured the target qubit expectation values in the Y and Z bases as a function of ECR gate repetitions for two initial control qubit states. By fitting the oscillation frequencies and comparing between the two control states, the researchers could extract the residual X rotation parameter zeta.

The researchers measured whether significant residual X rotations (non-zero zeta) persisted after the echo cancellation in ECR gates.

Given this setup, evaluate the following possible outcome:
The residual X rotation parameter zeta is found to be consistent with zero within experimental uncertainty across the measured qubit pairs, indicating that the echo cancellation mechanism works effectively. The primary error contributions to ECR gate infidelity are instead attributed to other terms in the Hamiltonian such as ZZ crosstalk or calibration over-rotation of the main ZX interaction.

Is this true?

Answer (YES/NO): NO